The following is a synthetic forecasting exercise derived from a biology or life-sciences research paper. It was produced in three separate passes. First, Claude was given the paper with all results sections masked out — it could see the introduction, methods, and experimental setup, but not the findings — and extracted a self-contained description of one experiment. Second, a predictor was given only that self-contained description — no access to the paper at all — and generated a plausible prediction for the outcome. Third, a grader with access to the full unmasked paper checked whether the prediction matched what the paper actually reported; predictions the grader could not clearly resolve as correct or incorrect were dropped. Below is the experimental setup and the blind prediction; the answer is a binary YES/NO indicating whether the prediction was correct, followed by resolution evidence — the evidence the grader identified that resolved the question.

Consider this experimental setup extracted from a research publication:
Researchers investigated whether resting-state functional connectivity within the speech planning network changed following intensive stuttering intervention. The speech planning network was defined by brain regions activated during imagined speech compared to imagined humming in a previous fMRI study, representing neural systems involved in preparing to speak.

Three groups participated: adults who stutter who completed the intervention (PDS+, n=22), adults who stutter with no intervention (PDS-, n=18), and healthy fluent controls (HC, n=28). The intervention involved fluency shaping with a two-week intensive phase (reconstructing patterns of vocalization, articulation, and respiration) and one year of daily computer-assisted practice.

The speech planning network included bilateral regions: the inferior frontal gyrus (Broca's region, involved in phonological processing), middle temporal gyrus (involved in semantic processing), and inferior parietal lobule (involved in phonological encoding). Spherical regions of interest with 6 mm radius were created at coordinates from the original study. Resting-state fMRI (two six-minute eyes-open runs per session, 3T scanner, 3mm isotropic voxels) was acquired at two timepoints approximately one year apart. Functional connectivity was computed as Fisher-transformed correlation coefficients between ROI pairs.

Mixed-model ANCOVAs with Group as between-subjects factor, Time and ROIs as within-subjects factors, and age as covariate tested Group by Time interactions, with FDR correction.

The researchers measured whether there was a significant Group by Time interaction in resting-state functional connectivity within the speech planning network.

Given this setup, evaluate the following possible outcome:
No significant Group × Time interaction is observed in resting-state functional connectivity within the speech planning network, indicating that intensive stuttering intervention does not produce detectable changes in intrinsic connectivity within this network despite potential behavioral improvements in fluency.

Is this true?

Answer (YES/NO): YES